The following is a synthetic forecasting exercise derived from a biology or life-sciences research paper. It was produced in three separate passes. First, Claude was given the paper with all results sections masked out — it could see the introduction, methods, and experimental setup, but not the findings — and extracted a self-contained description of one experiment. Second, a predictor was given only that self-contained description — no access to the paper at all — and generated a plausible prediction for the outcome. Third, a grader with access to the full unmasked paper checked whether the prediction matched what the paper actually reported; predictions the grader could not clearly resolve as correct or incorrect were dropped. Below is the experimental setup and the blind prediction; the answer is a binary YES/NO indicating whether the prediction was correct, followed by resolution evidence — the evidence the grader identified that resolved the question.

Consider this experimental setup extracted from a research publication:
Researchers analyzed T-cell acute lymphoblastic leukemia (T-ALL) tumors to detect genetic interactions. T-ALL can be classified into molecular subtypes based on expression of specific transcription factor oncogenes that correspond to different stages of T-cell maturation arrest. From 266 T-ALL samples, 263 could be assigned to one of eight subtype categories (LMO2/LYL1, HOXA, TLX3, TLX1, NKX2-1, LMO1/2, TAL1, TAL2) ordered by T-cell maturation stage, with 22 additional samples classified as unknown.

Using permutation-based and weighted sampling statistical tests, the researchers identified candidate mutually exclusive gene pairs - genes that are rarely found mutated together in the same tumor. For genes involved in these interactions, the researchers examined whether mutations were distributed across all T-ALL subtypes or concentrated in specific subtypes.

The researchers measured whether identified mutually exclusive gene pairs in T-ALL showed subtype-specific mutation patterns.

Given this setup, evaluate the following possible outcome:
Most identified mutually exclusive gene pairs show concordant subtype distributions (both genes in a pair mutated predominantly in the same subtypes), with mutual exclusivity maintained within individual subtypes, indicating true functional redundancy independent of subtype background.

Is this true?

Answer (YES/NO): NO